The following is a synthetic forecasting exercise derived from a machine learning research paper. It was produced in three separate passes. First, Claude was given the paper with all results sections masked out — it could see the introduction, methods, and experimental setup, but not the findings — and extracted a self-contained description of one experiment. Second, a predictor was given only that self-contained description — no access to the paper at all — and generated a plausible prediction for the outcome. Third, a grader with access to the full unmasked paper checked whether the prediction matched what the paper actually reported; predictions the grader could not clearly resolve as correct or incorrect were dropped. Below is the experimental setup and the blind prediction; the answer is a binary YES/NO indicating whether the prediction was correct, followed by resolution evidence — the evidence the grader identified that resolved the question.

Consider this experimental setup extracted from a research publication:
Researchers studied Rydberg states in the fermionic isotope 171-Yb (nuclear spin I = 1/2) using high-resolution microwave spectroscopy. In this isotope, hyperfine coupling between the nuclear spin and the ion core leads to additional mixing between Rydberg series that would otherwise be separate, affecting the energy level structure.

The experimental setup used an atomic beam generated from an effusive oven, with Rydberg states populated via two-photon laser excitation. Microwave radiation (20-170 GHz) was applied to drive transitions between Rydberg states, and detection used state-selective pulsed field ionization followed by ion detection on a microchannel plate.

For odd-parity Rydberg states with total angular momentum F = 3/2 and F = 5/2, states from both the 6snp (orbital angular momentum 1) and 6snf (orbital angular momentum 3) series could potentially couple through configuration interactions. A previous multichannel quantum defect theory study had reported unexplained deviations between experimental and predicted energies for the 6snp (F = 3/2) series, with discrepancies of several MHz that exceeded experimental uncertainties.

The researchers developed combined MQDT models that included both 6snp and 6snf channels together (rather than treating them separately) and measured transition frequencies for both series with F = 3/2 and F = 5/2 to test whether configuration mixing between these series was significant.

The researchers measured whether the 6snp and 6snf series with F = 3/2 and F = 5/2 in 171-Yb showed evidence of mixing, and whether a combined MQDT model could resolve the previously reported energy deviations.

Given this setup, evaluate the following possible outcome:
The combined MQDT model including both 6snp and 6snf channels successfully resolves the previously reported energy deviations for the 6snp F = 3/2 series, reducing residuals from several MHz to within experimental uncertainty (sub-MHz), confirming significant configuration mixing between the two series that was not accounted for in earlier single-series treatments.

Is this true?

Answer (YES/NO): YES